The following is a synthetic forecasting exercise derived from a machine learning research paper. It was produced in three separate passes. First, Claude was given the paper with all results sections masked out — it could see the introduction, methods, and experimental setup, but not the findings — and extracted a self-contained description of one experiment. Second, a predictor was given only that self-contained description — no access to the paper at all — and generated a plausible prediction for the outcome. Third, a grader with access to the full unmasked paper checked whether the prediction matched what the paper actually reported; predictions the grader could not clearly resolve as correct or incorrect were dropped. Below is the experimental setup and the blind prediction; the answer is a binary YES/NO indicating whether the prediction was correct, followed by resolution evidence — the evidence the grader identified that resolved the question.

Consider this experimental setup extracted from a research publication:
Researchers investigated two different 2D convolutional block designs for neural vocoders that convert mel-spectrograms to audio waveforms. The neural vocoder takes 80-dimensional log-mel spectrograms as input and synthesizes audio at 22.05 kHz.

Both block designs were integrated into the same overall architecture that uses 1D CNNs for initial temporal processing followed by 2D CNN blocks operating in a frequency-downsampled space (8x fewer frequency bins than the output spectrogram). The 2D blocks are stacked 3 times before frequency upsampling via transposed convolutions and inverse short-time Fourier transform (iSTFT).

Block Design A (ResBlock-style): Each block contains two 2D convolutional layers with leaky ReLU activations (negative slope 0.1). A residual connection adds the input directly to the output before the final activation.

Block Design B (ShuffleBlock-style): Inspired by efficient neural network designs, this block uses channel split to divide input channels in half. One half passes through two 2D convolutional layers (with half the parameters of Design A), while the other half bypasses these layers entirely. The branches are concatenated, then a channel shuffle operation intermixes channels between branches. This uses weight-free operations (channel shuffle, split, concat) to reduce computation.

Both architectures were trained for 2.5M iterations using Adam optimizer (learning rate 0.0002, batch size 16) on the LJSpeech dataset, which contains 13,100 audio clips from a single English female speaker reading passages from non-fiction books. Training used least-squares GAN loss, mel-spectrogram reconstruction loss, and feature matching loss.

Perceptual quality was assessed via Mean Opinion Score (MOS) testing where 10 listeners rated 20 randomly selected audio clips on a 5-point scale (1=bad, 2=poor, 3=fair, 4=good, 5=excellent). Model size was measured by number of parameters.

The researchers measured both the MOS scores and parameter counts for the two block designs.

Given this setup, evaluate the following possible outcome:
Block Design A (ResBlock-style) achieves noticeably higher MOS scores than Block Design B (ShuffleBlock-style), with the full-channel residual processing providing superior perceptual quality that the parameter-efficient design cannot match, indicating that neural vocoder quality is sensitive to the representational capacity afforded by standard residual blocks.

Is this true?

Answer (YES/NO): NO